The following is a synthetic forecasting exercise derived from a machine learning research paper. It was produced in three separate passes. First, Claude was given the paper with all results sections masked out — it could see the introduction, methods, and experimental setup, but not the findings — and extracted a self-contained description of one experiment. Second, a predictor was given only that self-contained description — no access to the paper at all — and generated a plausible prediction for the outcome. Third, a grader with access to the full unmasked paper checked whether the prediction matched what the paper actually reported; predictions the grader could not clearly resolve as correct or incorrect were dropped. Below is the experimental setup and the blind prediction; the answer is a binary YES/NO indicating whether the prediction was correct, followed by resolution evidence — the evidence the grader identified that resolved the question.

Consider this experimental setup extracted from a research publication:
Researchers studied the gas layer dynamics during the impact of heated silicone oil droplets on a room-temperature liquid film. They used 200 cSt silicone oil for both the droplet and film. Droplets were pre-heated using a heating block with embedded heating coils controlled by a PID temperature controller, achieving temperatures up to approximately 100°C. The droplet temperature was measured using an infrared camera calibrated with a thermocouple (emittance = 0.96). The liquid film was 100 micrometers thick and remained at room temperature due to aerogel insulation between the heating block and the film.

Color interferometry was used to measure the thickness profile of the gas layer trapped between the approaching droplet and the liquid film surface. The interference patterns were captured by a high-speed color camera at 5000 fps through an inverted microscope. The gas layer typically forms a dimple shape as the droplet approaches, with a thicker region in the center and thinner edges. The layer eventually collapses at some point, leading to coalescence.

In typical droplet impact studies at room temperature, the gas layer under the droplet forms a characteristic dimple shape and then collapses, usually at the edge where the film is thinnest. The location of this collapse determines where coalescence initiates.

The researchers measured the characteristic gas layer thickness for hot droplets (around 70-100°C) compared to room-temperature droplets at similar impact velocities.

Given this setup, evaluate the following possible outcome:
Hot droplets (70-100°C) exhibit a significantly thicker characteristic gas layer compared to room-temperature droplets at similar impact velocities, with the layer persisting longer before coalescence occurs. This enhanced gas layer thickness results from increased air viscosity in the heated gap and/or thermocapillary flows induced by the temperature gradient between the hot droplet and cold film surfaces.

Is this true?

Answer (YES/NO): YES